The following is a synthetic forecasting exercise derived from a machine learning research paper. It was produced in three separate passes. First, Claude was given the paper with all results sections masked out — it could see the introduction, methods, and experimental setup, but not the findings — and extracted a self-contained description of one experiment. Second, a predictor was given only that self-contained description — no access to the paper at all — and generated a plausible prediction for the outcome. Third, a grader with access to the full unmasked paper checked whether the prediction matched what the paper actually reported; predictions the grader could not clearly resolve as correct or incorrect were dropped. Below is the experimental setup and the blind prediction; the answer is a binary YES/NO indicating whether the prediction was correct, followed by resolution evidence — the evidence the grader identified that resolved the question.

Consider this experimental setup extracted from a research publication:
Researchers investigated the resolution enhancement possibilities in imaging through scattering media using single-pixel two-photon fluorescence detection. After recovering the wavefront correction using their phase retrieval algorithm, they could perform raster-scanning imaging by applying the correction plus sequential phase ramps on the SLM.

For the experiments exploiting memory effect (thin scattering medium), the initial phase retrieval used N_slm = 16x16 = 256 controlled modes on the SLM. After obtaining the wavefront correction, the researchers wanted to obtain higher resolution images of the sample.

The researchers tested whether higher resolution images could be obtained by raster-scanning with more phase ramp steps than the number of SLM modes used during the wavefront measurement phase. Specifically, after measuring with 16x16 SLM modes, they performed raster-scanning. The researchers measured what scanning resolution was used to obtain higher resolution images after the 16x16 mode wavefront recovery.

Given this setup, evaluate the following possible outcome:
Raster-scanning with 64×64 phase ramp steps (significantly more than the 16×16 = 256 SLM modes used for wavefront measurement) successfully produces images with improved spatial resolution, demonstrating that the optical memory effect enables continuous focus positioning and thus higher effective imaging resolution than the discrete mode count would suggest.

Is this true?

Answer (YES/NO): YES